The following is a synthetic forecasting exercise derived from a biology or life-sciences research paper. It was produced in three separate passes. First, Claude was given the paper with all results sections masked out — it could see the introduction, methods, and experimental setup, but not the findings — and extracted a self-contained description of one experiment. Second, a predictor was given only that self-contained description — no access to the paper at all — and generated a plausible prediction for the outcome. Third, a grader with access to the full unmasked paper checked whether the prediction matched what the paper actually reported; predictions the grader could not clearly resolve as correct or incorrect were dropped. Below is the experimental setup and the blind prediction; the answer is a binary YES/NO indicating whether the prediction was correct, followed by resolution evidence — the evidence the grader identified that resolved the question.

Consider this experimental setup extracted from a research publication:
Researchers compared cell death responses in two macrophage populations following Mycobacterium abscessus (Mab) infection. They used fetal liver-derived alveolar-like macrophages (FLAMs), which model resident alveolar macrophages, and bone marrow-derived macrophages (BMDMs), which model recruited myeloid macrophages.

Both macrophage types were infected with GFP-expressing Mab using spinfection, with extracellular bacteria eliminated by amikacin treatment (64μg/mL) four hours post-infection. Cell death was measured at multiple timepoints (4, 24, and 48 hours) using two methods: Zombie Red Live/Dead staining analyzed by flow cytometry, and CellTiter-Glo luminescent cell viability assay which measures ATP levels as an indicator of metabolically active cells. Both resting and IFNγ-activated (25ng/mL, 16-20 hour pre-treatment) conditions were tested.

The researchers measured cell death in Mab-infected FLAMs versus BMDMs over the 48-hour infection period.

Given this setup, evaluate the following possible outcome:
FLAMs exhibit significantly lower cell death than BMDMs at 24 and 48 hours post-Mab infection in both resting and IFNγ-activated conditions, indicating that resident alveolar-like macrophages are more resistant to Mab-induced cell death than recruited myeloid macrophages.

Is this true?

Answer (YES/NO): NO